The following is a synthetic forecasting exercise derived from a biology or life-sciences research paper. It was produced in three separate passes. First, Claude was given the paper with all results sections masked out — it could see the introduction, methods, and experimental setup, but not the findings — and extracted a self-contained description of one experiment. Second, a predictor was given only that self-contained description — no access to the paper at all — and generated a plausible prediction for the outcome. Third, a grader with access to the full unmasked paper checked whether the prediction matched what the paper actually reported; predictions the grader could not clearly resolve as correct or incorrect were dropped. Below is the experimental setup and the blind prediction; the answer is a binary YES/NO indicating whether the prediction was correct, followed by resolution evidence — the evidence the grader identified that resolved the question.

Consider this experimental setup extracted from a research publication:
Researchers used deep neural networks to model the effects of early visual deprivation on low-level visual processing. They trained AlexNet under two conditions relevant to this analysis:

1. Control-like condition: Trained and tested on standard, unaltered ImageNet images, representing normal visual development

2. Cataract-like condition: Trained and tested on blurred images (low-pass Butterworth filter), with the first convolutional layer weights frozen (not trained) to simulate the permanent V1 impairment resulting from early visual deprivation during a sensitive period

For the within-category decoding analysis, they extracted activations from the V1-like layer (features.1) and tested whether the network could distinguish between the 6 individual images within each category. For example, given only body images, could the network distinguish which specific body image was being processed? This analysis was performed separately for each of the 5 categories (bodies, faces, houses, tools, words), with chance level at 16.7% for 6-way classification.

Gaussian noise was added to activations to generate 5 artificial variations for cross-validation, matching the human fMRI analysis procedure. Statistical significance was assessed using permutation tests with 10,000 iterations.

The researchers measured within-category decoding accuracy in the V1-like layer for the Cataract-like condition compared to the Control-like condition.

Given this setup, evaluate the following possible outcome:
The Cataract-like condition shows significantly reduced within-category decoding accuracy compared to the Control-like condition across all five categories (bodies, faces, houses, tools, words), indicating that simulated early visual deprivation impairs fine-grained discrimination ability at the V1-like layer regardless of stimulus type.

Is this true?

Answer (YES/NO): YES